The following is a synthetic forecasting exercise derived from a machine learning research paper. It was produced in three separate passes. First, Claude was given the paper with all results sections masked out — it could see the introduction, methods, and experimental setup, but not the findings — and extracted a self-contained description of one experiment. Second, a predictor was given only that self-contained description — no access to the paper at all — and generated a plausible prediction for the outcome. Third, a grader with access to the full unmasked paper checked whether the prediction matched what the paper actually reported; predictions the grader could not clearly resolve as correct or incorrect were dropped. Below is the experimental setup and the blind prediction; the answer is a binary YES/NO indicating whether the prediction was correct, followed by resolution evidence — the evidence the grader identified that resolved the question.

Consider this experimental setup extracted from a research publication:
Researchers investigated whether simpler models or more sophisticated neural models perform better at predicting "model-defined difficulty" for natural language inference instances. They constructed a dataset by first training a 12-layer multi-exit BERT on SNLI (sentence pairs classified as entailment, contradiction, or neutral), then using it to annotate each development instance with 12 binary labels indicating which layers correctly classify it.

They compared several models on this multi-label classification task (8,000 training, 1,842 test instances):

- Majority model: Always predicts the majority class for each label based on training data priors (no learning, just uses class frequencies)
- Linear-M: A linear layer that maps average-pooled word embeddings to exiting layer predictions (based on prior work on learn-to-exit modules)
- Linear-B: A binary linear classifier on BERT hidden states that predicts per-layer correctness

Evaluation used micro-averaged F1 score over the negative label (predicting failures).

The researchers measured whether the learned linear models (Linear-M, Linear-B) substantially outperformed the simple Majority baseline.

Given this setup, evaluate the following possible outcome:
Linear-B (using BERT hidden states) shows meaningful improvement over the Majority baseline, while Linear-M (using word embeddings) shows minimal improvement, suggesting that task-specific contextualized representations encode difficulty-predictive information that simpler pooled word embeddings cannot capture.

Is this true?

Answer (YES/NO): NO